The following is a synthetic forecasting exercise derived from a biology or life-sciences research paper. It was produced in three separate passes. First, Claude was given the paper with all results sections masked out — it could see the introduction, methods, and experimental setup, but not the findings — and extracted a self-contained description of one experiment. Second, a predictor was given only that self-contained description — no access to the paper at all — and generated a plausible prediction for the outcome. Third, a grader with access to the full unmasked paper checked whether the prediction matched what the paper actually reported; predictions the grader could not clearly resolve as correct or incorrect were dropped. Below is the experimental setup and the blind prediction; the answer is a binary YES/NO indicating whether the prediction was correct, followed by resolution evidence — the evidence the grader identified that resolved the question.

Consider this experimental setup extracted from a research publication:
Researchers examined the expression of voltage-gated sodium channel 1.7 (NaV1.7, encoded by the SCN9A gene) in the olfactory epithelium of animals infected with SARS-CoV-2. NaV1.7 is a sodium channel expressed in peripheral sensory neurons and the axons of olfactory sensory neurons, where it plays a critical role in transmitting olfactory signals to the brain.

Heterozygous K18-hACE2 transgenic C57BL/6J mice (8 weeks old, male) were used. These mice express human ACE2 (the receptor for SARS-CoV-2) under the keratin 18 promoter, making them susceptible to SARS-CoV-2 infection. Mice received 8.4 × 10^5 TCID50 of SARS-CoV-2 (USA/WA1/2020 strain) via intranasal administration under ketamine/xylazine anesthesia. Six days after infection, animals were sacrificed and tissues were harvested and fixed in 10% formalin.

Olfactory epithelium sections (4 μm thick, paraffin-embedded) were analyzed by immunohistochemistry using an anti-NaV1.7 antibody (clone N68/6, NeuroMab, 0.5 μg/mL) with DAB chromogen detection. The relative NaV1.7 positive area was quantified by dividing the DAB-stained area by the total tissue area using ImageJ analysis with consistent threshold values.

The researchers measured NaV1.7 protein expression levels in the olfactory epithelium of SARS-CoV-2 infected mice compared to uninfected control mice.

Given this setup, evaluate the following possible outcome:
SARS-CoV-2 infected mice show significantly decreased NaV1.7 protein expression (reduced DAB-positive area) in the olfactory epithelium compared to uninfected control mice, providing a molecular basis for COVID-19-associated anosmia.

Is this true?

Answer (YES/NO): YES